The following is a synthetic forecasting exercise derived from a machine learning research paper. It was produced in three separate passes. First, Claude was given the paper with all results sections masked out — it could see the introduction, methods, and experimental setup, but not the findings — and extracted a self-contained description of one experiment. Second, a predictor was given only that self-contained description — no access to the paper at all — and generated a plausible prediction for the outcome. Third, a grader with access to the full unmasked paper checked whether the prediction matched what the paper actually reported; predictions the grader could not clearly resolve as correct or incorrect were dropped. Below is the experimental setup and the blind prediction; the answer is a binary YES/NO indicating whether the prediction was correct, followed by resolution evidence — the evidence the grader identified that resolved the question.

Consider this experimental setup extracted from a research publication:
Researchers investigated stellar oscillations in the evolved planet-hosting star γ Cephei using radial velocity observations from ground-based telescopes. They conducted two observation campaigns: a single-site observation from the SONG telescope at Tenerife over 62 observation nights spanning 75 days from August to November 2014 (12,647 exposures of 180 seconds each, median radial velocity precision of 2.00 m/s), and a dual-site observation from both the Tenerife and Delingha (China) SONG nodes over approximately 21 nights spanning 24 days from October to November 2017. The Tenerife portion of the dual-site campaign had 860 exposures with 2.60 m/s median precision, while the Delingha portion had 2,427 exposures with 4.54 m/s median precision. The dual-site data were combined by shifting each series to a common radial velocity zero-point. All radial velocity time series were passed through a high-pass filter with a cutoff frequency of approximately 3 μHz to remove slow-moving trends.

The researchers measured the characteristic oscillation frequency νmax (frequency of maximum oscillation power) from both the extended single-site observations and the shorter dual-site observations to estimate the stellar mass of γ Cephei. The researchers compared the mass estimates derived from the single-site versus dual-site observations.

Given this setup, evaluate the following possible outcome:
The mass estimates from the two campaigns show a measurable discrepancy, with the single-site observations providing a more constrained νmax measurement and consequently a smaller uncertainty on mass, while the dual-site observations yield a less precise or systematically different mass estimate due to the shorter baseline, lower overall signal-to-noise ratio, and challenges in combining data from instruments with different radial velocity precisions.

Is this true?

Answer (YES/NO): NO